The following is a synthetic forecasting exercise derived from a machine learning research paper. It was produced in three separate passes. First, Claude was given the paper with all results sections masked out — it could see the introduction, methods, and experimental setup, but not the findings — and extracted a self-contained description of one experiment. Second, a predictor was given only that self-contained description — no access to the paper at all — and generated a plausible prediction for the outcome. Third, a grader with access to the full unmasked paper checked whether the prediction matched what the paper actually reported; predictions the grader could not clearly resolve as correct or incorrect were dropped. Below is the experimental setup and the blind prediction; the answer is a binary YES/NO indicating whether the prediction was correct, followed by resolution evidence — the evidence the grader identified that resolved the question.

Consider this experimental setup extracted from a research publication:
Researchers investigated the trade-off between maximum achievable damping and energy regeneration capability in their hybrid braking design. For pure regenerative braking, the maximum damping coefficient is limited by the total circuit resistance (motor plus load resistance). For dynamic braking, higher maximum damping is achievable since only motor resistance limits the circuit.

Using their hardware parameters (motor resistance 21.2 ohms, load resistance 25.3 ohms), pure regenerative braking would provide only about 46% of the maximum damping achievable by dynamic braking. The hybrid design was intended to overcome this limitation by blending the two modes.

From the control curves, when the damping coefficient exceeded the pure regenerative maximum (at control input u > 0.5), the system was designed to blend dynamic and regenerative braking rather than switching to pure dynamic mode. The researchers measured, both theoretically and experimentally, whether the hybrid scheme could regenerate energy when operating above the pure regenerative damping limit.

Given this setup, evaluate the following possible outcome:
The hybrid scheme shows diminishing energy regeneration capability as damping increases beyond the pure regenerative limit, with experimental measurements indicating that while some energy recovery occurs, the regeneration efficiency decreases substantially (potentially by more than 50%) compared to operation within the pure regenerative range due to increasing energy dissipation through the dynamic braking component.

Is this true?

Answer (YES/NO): YES